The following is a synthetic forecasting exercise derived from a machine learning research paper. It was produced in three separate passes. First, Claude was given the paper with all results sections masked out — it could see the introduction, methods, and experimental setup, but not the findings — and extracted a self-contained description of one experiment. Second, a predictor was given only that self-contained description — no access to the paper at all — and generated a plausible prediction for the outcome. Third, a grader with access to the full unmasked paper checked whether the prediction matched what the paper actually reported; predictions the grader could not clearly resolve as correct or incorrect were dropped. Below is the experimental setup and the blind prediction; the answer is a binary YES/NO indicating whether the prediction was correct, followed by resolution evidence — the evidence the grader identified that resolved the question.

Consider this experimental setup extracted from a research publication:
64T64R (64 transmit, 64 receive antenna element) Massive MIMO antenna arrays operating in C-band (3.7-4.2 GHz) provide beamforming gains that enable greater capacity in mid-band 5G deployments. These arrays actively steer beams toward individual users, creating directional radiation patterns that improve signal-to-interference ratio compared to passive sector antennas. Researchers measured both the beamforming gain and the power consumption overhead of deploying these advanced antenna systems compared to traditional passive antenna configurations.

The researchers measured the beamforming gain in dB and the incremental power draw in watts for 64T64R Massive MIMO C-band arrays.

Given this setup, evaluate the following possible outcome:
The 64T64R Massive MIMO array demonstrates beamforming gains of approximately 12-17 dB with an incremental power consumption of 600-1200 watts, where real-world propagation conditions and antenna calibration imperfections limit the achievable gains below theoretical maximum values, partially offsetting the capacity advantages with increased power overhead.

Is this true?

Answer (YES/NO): NO